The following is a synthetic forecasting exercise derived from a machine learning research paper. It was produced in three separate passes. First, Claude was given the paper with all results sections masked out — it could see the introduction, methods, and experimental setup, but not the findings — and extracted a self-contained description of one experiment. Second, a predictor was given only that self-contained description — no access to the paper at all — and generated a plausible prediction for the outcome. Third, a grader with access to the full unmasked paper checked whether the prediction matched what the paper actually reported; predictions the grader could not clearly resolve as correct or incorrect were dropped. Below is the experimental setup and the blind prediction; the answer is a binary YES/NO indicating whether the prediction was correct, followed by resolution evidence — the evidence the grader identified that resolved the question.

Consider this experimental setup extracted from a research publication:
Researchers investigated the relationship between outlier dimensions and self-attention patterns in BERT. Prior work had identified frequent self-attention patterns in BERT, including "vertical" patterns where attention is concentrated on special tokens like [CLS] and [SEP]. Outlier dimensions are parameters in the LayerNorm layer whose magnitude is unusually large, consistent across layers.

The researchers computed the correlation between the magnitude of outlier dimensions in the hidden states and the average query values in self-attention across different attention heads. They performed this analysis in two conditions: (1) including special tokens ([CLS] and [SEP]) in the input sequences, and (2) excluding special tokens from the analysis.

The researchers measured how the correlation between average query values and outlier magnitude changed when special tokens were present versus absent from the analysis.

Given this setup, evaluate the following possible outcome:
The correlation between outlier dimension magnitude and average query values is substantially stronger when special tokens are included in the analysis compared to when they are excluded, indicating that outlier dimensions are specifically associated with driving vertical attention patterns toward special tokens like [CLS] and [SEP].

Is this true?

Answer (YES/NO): NO